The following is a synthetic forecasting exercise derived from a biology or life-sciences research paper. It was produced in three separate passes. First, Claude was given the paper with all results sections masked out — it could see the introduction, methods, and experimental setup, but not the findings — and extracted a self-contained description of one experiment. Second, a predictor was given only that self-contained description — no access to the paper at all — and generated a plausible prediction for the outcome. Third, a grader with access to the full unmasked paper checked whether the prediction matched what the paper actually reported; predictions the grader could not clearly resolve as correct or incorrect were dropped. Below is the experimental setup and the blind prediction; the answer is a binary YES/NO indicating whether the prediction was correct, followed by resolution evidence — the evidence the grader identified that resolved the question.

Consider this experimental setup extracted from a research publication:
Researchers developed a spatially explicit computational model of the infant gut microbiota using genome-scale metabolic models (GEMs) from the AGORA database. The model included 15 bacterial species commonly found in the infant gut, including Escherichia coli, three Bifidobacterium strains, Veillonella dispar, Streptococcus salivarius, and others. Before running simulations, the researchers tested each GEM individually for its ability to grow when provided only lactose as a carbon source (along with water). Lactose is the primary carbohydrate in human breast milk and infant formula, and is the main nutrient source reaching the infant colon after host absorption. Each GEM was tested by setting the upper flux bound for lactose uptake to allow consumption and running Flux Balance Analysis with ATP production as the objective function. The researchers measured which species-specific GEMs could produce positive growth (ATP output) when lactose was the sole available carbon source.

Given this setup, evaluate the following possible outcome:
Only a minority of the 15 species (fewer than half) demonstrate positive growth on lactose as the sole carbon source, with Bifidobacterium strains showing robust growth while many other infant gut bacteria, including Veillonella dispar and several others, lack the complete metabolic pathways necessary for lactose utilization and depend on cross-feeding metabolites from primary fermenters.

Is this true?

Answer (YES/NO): NO